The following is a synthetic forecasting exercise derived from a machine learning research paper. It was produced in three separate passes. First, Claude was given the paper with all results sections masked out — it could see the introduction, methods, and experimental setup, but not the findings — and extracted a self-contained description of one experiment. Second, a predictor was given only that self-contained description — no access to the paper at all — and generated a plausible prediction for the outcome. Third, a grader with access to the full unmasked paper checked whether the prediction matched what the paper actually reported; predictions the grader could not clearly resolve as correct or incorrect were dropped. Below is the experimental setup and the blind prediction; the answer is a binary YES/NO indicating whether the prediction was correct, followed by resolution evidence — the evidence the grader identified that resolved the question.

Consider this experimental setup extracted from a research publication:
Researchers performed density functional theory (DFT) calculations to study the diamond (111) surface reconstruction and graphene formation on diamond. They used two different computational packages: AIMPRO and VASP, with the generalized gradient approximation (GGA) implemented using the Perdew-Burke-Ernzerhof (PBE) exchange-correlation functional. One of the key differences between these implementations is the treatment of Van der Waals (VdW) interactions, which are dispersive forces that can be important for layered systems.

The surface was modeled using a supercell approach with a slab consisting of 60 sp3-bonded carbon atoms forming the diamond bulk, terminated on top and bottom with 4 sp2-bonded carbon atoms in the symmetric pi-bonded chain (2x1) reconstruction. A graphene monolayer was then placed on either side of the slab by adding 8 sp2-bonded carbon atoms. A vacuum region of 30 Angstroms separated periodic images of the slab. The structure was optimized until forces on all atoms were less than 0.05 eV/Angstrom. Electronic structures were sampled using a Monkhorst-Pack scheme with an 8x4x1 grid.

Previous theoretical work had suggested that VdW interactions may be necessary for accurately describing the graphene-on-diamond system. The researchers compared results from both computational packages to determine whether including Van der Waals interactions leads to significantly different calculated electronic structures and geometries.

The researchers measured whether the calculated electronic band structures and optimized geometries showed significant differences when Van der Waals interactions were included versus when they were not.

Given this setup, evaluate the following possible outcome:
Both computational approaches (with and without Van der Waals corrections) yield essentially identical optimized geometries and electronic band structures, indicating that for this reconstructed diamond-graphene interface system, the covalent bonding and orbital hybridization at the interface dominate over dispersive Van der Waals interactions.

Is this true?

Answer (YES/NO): NO